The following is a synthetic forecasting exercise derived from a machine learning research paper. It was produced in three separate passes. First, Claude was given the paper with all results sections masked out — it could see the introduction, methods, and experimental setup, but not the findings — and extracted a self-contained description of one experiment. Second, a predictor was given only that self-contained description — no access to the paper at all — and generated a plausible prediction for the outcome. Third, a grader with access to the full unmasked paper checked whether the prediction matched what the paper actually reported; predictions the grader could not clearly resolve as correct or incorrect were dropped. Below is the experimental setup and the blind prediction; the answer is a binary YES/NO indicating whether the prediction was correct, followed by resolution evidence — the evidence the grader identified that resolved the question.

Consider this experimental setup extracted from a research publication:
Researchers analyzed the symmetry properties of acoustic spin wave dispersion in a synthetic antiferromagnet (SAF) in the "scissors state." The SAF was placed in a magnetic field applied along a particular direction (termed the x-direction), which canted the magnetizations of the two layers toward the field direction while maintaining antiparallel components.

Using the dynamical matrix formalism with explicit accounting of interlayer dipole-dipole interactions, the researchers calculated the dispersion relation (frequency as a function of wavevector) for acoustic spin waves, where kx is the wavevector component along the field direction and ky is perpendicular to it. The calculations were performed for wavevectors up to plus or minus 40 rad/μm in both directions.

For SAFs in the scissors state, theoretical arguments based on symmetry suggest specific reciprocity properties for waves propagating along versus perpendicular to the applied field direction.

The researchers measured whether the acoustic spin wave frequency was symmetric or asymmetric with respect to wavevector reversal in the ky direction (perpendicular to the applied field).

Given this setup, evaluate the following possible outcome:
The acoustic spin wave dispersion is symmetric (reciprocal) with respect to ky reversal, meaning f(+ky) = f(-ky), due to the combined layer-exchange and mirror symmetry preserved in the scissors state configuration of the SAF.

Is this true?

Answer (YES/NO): YES